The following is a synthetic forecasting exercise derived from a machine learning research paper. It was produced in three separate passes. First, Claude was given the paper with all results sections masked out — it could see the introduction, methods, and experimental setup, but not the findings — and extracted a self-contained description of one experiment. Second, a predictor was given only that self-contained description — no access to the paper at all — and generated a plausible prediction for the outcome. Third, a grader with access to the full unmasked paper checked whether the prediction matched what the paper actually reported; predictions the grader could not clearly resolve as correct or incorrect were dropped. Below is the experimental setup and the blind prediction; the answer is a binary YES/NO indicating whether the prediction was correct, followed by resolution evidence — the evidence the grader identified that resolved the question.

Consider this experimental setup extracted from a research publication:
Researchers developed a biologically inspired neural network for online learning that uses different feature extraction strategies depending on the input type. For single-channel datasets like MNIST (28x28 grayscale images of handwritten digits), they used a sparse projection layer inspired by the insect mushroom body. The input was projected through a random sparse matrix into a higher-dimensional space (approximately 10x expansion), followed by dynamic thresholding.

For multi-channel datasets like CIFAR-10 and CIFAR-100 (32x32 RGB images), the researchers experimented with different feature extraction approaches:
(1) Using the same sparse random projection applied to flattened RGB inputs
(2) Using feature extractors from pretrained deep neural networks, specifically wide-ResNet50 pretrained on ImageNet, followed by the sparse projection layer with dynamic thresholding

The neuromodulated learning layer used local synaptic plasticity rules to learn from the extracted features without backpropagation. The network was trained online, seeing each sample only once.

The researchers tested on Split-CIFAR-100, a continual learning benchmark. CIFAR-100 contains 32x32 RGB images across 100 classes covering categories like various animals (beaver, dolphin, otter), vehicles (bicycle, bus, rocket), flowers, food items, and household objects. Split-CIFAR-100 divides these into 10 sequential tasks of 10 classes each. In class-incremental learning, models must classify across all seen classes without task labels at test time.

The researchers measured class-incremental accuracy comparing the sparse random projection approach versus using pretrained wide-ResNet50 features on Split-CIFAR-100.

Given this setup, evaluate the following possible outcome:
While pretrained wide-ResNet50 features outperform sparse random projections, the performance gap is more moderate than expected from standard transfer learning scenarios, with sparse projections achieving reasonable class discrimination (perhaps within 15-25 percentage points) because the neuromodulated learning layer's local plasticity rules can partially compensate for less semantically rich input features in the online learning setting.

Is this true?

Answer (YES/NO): NO